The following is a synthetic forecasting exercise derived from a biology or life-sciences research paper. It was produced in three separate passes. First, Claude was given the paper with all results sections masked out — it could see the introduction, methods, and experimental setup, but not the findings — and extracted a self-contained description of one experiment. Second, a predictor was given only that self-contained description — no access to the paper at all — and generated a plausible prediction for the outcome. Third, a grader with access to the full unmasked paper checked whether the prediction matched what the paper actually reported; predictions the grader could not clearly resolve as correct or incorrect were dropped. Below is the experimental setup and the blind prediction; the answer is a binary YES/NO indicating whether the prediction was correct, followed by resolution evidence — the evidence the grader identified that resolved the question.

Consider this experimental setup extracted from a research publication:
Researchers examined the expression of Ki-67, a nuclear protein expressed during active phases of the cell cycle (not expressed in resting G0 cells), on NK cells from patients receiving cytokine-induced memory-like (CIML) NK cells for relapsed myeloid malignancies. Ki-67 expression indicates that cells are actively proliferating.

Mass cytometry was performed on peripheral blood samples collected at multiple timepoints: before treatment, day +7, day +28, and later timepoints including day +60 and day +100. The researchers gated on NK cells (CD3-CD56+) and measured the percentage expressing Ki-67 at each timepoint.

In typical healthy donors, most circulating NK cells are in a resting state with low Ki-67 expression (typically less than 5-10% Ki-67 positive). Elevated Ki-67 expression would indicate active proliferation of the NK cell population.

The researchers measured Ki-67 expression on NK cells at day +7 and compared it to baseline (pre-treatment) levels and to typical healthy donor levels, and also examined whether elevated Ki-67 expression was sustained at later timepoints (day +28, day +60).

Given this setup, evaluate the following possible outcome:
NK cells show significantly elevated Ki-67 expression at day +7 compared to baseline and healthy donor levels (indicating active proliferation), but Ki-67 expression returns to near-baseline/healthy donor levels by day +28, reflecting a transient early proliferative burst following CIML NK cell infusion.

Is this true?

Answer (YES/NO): NO